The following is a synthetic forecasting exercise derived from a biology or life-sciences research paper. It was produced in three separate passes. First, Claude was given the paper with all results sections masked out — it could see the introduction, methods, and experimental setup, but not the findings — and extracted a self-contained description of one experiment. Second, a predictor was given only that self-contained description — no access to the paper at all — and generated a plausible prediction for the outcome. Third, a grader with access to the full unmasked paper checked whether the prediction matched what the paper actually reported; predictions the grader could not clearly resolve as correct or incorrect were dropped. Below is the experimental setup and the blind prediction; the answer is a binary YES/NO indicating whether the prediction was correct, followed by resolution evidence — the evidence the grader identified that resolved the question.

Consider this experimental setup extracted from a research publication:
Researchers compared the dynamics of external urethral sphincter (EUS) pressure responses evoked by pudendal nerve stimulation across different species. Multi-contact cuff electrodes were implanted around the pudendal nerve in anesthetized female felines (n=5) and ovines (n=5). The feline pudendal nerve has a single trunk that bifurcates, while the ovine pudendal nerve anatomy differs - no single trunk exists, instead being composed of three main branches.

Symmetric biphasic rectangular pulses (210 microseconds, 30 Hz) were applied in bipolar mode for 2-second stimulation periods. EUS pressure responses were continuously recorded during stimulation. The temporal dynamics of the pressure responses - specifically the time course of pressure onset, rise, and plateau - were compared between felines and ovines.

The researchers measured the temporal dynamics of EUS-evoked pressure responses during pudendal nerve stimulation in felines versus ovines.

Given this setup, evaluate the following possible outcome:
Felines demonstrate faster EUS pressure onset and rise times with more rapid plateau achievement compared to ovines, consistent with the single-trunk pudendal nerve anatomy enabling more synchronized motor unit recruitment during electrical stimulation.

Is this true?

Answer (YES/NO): NO